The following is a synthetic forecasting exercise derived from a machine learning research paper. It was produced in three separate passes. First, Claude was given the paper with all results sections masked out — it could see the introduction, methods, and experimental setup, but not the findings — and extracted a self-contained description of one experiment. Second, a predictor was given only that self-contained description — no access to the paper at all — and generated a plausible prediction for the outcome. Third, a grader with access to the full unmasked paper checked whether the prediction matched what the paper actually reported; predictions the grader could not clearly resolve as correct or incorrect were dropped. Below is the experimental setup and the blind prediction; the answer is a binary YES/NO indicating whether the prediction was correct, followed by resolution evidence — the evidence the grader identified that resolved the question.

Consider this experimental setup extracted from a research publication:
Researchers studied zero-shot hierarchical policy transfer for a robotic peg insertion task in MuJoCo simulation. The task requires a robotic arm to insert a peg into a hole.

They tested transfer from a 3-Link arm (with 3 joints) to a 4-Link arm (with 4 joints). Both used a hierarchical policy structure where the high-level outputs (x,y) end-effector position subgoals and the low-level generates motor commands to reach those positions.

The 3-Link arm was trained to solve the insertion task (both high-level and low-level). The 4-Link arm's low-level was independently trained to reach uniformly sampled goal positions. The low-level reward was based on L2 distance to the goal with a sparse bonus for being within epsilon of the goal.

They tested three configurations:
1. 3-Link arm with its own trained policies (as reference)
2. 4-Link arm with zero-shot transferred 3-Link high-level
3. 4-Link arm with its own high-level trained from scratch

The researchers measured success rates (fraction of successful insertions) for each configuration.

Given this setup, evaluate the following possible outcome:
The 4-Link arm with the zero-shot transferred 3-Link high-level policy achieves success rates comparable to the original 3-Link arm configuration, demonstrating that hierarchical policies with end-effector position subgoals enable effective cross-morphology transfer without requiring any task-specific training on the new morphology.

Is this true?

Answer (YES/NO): NO